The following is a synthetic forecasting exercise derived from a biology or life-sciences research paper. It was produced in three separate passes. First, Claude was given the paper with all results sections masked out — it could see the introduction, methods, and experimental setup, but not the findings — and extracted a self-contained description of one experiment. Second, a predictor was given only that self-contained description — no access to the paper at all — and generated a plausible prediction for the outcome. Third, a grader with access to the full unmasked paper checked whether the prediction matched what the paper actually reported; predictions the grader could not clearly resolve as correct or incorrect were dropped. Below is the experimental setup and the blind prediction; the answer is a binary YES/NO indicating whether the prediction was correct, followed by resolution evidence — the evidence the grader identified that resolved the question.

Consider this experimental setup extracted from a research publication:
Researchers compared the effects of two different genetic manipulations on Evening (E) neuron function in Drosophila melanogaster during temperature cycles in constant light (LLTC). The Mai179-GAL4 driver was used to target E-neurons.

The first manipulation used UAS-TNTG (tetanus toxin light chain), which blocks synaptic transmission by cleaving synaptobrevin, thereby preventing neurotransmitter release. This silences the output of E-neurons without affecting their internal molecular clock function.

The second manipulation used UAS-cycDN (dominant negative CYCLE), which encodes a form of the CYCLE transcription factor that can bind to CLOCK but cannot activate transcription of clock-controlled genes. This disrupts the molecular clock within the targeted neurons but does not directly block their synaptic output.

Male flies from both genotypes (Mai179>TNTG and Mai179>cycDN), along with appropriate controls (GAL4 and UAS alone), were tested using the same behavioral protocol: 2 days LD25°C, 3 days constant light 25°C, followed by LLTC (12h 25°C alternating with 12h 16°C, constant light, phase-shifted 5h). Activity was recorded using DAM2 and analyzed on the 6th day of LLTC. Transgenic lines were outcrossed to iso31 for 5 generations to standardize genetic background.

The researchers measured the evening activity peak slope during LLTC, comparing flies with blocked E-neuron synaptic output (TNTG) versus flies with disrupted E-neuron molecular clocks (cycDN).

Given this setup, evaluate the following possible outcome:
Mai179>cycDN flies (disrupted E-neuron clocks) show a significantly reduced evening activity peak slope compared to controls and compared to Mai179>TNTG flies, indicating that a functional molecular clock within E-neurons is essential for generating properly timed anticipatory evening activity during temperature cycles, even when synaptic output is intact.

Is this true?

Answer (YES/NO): NO